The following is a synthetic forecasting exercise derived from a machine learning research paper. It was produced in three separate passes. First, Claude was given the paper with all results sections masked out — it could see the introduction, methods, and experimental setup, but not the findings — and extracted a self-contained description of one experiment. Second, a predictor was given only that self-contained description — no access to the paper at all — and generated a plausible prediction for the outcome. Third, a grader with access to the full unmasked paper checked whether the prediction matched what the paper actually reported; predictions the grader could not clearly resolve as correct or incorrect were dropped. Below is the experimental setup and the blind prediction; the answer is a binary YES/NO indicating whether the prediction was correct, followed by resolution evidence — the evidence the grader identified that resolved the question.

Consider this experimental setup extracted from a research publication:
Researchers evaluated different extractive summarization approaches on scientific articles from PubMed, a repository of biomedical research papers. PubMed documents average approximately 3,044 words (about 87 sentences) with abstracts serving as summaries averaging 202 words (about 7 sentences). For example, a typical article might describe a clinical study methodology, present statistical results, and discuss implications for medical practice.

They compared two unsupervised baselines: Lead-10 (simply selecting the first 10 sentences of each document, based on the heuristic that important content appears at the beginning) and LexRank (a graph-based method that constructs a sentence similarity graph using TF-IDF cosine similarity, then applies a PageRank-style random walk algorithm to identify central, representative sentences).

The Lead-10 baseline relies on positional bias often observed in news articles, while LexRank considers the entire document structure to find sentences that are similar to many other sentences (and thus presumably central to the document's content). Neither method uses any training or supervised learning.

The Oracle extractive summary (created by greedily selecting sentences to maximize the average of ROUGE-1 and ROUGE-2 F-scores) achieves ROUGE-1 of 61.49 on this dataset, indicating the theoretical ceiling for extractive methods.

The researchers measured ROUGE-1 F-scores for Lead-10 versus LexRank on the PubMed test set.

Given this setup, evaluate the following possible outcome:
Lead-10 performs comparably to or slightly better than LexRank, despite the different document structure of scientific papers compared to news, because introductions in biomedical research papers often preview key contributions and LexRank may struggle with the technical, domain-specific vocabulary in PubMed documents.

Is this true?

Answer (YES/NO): NO